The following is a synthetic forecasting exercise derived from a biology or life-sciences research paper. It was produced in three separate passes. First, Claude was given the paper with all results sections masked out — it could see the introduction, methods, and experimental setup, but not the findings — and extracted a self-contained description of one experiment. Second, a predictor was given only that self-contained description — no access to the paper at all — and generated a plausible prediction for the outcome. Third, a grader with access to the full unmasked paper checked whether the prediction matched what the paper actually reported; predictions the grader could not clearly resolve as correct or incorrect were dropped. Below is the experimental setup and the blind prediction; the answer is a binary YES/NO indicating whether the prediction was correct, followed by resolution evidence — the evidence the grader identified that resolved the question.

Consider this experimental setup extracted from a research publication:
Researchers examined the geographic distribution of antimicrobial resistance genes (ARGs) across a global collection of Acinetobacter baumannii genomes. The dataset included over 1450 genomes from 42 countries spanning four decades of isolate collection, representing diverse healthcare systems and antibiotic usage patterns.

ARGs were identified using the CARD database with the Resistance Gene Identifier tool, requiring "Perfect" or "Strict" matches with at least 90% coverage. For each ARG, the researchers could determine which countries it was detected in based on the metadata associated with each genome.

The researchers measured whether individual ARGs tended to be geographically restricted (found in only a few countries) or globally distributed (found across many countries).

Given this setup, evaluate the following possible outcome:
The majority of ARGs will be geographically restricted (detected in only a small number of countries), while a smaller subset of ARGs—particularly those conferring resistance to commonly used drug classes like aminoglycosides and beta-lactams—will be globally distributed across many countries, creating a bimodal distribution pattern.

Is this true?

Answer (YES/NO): NO